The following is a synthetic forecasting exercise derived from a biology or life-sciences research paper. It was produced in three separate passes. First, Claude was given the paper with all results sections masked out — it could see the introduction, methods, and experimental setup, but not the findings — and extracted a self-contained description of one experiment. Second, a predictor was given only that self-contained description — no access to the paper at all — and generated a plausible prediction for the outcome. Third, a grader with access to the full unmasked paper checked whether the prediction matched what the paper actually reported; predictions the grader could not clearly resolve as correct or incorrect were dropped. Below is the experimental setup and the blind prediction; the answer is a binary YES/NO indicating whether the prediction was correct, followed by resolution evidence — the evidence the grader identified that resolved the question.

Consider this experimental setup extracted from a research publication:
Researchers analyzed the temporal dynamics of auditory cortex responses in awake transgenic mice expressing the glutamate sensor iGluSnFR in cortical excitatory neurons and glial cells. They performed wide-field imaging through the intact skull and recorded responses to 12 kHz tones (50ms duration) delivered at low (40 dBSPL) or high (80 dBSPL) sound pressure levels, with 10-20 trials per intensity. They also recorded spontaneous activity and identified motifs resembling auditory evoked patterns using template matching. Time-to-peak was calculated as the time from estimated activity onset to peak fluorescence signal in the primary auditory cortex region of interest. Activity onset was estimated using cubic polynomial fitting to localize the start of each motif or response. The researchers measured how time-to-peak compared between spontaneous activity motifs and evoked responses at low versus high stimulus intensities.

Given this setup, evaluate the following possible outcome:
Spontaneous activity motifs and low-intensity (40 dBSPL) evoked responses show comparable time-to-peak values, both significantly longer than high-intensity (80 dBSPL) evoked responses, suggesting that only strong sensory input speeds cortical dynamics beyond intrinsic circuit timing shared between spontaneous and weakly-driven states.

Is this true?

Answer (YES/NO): NO